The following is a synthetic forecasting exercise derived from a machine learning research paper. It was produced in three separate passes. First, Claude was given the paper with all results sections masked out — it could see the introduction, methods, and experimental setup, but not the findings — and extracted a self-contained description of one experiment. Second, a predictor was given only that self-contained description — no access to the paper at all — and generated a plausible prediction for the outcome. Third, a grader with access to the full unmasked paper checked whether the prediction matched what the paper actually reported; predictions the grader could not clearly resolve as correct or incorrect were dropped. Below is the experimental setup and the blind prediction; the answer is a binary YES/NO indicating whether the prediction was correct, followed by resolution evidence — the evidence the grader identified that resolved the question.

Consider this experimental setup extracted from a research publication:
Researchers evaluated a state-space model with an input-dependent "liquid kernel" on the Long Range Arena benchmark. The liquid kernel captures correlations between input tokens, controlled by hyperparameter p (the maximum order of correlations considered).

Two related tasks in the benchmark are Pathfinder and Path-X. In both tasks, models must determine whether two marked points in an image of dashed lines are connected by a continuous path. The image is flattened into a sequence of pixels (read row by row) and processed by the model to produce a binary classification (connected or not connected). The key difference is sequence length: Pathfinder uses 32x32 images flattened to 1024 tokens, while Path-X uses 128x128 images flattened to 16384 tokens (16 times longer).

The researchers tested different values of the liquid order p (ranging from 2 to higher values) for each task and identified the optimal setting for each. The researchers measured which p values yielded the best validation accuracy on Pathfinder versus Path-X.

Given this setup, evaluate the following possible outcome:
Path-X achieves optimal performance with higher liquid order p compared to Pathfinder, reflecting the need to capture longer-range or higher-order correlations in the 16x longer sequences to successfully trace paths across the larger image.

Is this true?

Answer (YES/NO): NO